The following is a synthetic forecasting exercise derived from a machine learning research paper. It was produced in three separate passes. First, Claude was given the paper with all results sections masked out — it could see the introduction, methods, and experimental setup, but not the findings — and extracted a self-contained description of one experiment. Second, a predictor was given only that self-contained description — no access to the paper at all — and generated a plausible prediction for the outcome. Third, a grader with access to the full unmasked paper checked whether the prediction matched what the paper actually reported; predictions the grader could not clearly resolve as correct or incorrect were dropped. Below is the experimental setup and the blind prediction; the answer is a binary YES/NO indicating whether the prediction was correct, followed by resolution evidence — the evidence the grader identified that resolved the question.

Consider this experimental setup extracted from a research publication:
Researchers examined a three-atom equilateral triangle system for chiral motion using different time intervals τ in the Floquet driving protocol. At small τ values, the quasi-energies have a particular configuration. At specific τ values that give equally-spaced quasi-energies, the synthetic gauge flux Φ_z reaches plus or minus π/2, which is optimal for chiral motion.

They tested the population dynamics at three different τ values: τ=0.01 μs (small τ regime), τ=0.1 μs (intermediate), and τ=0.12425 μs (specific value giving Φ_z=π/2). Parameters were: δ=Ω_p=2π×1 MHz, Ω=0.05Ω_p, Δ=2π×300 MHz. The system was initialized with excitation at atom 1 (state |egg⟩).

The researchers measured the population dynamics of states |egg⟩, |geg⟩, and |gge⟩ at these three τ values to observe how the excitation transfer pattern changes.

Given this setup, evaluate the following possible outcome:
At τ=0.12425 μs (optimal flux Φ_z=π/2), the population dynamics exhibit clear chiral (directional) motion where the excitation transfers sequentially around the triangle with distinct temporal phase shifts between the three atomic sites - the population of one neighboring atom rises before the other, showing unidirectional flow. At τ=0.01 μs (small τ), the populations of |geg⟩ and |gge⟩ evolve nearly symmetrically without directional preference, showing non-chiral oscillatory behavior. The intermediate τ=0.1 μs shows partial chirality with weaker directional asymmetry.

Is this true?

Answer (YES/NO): YES